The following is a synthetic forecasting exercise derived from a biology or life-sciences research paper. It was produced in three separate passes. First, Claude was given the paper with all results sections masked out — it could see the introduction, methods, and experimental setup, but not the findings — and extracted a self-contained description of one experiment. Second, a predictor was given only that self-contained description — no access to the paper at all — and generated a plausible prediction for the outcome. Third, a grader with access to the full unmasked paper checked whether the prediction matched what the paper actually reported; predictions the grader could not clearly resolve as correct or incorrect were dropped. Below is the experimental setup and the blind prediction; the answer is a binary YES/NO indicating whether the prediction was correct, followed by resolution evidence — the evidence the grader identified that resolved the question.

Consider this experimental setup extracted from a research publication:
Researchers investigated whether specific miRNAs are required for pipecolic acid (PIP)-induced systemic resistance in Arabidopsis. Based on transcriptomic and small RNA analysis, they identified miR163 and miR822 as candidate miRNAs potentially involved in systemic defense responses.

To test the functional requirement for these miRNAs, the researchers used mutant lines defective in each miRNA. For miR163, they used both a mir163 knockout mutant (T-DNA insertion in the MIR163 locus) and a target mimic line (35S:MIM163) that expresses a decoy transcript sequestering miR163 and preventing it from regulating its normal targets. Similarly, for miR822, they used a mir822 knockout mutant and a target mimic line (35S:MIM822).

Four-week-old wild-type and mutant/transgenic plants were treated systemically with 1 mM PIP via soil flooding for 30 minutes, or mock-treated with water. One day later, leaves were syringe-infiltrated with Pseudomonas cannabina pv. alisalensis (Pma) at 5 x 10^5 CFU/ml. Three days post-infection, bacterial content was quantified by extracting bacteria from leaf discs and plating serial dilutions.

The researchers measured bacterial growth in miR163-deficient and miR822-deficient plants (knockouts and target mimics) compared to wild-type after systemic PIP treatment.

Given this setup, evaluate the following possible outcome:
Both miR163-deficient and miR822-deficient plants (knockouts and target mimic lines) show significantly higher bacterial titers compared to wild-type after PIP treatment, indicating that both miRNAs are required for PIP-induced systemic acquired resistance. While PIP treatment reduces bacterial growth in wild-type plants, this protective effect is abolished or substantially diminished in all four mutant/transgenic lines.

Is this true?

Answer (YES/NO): YES